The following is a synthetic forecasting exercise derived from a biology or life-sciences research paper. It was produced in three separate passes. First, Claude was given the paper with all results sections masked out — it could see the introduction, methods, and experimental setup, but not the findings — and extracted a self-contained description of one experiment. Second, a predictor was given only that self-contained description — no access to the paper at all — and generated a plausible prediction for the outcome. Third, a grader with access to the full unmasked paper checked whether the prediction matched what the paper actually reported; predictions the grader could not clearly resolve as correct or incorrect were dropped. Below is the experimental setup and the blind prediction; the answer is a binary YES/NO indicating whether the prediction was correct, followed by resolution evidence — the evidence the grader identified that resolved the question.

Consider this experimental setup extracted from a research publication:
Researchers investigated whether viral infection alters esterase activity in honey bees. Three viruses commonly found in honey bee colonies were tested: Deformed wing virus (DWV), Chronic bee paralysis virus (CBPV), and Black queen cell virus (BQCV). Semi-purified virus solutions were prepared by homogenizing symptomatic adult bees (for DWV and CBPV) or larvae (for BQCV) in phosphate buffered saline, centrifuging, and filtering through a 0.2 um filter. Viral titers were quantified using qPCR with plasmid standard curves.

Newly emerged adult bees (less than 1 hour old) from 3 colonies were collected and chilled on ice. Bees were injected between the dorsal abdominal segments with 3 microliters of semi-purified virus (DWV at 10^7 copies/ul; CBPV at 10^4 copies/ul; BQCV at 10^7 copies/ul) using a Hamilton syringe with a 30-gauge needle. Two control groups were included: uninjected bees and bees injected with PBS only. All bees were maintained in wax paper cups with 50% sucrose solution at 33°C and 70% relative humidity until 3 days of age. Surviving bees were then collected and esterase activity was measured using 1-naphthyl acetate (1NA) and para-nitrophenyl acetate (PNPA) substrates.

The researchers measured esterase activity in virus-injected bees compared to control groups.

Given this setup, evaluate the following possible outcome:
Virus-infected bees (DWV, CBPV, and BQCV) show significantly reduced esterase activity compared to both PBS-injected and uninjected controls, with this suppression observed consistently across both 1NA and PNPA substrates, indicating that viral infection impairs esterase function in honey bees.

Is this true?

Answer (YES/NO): NO